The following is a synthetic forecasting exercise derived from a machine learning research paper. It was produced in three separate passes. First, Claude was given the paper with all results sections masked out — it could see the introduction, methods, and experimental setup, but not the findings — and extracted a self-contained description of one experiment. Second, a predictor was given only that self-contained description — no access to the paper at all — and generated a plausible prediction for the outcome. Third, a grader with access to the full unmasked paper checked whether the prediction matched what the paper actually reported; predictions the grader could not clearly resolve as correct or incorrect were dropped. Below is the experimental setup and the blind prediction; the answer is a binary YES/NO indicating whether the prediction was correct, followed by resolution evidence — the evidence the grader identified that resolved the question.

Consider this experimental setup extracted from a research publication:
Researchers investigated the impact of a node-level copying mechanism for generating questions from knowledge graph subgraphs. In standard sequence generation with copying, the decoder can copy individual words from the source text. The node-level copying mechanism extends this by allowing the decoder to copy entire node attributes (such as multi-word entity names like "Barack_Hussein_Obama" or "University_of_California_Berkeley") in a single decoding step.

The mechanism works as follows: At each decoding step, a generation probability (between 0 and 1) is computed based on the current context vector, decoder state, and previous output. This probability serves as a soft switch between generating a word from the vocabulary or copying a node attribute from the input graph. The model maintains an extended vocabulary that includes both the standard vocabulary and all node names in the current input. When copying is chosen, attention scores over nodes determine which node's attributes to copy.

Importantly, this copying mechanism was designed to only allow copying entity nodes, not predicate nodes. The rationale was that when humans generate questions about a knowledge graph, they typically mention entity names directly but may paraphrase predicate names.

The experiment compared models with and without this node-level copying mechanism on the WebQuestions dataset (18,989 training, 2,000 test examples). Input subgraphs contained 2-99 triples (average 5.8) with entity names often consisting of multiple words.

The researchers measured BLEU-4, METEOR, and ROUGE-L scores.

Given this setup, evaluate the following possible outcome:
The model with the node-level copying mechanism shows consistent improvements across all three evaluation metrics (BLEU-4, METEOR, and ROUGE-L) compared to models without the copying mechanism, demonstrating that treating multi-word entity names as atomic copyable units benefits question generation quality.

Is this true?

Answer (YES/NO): YES